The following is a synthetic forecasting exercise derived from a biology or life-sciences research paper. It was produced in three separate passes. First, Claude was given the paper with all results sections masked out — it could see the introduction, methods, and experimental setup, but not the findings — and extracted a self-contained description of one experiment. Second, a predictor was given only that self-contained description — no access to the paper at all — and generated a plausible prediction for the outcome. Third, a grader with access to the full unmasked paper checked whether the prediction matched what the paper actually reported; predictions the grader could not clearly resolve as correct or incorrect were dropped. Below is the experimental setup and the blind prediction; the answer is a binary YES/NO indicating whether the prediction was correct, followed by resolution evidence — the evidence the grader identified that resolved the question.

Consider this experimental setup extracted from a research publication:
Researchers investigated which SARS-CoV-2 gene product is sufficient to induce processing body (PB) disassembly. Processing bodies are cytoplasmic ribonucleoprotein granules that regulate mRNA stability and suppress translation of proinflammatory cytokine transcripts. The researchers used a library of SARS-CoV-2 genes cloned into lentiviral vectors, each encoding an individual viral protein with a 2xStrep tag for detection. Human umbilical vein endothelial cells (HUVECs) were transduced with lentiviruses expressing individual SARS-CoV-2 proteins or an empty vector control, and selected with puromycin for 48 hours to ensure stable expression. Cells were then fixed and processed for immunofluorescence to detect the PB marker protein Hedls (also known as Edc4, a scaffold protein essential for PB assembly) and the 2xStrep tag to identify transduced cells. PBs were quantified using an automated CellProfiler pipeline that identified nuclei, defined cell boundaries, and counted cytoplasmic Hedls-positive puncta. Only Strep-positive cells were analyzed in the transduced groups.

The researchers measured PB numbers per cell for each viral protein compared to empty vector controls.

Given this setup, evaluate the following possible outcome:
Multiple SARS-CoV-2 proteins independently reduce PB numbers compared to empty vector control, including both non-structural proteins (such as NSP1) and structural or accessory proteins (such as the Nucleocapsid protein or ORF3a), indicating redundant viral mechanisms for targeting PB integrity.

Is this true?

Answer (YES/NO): NO